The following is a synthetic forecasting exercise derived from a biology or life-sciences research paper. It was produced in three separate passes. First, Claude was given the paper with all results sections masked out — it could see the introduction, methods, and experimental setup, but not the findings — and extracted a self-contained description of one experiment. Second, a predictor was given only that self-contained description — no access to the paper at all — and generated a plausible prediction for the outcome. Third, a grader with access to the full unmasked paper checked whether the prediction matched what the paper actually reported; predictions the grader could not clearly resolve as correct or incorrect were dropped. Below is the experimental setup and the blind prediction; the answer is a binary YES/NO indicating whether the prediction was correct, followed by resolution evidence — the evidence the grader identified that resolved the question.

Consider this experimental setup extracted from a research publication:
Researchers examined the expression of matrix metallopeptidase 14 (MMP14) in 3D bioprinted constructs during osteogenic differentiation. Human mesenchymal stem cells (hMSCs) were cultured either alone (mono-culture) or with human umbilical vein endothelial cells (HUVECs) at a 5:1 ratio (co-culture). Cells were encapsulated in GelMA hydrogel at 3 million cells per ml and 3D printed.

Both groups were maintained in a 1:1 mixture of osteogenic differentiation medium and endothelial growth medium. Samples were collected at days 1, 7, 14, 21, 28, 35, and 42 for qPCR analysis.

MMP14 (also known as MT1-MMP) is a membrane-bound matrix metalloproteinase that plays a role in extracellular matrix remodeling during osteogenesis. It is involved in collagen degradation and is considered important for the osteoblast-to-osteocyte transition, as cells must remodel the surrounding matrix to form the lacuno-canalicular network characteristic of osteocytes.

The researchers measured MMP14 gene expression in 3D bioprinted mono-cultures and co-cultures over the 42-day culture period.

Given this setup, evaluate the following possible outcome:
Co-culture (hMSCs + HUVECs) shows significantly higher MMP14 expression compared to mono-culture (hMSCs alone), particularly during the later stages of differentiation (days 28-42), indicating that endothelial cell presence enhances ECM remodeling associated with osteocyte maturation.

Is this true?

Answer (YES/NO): NO